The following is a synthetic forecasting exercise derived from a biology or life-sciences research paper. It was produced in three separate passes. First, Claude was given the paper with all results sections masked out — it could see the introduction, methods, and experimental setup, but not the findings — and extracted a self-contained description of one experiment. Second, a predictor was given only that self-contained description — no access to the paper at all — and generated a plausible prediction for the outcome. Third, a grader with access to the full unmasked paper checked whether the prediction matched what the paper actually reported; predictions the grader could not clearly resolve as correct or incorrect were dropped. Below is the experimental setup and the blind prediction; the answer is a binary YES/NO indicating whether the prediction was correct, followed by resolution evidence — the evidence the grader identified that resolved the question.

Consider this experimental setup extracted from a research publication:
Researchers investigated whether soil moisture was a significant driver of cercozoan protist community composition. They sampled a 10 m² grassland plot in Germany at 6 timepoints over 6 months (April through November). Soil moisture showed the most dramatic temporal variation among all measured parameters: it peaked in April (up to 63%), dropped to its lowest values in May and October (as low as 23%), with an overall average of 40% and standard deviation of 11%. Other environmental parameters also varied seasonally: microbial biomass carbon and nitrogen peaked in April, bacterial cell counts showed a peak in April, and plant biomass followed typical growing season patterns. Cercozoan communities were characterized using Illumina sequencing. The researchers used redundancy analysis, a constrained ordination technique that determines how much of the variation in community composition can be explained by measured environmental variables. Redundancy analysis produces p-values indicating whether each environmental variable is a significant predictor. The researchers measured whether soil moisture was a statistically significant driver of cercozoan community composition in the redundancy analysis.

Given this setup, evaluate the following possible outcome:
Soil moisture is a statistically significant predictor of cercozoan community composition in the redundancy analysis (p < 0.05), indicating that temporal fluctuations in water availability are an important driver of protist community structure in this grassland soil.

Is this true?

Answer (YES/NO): YES